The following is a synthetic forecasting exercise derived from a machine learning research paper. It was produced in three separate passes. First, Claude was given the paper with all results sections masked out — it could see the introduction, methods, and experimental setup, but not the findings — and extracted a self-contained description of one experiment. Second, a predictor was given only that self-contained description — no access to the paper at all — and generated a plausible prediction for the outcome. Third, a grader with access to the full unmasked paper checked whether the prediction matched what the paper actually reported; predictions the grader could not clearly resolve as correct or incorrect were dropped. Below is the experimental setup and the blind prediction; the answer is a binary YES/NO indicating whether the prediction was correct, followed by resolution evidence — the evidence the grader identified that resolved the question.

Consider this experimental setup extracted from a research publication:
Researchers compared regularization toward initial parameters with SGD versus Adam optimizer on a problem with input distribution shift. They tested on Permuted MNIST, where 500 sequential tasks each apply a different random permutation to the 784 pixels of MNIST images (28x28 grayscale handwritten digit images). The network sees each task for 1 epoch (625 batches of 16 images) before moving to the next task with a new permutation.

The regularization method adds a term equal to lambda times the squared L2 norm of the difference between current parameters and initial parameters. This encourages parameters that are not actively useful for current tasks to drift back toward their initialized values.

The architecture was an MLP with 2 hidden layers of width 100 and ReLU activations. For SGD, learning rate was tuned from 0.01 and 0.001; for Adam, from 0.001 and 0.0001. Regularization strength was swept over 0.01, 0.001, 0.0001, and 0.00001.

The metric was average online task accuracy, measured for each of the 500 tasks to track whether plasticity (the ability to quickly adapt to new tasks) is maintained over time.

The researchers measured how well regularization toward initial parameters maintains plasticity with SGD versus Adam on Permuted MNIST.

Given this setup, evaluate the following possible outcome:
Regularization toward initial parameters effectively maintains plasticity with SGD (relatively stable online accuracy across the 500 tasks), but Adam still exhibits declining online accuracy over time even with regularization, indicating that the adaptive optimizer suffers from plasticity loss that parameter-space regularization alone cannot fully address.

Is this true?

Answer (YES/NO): NO